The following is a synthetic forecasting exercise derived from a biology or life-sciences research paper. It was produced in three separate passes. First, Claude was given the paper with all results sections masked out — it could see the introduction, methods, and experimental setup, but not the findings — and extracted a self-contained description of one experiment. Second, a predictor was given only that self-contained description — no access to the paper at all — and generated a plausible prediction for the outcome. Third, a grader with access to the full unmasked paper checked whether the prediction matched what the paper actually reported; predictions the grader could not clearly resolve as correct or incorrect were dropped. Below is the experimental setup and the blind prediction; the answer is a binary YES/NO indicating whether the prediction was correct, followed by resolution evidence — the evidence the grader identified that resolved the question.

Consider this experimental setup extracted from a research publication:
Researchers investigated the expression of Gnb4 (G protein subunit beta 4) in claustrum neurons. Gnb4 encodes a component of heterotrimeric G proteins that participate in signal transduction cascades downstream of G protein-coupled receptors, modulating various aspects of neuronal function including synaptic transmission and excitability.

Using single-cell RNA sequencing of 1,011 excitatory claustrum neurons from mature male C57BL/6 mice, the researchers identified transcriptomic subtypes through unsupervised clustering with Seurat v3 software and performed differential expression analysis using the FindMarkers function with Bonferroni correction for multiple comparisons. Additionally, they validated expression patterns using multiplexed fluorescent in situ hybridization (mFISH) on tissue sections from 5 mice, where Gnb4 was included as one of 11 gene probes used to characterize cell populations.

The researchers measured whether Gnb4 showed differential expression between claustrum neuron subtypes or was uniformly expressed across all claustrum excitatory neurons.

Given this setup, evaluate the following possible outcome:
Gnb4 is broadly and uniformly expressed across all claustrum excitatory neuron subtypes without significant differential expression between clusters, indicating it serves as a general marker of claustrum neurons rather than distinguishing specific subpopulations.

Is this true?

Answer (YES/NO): YES